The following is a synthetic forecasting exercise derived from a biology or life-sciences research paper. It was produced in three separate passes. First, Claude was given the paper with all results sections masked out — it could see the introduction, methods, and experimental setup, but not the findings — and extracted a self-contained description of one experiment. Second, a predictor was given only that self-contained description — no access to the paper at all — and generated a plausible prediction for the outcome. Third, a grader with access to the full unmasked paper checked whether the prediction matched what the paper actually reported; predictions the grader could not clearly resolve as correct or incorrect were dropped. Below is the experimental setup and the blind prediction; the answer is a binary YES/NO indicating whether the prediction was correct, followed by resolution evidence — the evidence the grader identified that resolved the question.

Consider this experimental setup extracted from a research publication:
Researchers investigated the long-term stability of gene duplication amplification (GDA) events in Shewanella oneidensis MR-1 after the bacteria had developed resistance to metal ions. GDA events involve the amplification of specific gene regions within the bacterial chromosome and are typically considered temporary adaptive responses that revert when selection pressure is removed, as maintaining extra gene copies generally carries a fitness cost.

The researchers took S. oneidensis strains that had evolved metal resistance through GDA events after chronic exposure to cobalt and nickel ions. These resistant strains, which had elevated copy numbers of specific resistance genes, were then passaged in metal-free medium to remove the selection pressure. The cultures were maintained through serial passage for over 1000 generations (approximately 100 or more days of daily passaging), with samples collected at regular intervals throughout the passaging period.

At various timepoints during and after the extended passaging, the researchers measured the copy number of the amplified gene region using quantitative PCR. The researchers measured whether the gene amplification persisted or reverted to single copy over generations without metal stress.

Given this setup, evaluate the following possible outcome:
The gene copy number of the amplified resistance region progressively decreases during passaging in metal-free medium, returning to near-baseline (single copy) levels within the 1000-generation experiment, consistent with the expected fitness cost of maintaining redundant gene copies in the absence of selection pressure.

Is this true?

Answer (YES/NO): NO